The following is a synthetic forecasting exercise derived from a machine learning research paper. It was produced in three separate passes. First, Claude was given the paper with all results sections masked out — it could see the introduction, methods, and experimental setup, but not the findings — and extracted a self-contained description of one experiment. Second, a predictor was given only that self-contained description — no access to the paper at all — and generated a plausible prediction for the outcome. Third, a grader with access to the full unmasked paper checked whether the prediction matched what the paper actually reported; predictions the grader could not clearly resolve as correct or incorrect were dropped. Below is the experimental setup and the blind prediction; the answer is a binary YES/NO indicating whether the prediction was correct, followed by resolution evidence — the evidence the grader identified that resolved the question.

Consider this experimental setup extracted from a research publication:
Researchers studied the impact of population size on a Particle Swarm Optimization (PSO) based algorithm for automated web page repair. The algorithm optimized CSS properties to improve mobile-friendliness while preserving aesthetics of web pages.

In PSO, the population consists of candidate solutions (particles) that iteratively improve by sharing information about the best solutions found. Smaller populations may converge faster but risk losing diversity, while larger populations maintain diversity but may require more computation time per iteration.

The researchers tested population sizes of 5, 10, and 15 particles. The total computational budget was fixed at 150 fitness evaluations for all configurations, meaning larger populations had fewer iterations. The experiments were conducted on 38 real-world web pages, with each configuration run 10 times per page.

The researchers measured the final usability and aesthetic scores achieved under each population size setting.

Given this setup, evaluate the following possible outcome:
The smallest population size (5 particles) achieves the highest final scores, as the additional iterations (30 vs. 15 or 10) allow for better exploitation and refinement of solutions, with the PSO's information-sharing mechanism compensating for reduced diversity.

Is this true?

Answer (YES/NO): NO